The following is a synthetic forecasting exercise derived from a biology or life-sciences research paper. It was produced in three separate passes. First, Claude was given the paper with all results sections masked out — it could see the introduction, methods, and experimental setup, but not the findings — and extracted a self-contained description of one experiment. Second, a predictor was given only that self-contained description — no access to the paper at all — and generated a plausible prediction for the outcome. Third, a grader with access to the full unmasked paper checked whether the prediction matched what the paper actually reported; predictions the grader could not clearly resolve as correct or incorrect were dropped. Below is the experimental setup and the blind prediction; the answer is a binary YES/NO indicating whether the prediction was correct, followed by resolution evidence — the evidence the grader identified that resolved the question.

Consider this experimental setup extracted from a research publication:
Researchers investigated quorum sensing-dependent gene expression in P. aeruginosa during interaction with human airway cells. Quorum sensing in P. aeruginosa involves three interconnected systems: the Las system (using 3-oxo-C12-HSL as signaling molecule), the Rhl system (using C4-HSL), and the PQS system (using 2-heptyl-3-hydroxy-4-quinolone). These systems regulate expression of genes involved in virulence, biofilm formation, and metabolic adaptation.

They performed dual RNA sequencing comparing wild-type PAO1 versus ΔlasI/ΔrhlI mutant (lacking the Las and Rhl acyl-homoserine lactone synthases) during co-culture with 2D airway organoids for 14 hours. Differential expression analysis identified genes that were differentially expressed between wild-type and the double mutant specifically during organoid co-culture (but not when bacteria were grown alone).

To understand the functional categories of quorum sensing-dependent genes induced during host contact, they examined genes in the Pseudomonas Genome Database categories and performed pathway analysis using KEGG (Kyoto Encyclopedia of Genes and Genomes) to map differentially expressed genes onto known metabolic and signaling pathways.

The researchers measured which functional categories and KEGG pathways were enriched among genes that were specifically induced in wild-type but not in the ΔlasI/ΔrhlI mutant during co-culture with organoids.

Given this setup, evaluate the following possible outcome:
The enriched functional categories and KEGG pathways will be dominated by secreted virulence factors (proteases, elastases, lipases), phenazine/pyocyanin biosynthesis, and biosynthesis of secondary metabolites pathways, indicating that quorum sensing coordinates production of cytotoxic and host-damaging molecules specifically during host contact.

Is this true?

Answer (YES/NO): NO